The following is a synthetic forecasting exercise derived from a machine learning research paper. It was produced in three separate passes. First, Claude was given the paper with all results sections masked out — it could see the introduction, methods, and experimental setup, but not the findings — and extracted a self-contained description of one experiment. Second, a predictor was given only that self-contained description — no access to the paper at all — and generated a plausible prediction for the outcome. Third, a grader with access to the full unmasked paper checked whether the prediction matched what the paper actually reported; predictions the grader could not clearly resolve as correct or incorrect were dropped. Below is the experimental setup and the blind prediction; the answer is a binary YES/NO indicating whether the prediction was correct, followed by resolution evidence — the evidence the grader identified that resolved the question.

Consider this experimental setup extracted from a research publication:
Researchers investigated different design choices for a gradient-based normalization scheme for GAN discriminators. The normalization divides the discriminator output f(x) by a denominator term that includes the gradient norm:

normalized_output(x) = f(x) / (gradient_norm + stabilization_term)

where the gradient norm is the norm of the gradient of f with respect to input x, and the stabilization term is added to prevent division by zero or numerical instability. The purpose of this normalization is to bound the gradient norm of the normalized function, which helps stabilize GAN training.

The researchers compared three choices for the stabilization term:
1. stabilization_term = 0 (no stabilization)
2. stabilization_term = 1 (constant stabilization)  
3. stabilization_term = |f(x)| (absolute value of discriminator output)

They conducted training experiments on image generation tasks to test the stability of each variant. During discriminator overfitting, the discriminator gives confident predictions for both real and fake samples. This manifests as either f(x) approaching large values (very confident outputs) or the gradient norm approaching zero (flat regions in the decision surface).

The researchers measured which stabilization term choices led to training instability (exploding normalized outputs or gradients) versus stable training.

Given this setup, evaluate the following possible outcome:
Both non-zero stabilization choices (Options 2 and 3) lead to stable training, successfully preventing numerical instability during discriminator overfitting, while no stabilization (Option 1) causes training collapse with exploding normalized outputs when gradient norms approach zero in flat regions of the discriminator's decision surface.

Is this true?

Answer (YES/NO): NO